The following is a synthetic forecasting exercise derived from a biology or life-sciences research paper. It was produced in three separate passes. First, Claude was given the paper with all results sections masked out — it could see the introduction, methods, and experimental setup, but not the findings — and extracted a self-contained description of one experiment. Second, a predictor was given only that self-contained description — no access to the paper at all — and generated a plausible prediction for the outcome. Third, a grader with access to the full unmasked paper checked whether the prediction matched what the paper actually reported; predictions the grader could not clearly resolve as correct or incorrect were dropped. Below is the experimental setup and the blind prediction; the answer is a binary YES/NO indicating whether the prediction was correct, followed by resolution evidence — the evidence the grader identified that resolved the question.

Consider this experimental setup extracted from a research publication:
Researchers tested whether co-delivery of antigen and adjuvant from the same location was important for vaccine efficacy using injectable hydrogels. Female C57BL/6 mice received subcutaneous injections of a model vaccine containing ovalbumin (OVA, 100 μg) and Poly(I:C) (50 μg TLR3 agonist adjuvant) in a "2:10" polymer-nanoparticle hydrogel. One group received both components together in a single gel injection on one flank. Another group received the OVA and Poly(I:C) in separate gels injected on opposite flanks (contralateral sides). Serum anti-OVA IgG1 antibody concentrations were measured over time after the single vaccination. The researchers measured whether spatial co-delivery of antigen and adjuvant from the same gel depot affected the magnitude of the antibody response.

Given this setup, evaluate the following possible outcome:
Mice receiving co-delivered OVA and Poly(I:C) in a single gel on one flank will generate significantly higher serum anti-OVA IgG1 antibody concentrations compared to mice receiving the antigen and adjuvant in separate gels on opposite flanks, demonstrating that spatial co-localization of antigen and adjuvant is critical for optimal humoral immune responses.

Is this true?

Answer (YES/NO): YES